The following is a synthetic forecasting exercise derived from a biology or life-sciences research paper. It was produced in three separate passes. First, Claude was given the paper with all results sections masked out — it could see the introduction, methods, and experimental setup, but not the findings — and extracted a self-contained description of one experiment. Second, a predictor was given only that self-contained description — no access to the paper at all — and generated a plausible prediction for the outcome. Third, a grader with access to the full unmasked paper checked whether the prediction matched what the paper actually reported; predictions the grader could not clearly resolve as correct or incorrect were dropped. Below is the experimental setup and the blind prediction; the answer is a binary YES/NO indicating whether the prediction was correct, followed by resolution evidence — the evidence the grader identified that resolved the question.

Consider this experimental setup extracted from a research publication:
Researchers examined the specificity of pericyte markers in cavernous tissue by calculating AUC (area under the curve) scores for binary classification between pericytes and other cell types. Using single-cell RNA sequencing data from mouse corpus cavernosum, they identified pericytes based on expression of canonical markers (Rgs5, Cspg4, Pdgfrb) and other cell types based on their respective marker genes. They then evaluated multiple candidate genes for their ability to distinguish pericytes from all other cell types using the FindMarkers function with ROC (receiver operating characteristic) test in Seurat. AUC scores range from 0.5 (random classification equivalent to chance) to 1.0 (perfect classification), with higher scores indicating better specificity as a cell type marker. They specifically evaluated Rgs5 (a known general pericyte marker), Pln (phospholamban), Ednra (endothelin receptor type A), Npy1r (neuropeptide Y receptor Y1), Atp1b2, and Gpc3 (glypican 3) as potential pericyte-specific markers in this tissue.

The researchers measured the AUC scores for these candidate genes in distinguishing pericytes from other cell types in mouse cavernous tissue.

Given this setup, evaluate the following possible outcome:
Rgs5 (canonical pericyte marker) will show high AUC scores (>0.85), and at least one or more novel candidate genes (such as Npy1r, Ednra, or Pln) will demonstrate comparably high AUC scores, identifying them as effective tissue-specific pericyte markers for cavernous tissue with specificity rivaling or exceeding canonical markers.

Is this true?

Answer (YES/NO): NO